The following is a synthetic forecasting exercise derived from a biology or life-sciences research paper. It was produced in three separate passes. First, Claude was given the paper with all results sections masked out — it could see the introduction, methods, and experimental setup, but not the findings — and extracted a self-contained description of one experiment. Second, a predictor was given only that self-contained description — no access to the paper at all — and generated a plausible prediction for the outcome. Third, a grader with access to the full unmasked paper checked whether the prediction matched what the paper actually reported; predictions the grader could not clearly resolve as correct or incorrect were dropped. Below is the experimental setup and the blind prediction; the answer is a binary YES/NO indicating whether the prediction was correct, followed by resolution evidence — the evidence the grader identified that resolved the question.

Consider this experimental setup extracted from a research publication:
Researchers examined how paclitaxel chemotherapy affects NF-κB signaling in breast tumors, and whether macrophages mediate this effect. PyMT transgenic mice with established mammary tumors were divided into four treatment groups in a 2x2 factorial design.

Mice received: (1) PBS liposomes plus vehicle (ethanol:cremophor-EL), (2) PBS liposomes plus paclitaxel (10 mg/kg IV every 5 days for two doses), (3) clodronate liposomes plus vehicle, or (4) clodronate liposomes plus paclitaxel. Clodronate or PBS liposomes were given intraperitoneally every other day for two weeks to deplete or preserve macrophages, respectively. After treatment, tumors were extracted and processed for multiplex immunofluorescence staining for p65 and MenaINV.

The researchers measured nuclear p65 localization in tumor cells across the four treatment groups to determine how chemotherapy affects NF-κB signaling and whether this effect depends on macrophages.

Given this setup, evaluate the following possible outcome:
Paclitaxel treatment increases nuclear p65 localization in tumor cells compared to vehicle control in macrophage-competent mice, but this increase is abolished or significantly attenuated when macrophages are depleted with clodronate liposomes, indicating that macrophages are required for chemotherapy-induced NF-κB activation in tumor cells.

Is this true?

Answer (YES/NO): YES